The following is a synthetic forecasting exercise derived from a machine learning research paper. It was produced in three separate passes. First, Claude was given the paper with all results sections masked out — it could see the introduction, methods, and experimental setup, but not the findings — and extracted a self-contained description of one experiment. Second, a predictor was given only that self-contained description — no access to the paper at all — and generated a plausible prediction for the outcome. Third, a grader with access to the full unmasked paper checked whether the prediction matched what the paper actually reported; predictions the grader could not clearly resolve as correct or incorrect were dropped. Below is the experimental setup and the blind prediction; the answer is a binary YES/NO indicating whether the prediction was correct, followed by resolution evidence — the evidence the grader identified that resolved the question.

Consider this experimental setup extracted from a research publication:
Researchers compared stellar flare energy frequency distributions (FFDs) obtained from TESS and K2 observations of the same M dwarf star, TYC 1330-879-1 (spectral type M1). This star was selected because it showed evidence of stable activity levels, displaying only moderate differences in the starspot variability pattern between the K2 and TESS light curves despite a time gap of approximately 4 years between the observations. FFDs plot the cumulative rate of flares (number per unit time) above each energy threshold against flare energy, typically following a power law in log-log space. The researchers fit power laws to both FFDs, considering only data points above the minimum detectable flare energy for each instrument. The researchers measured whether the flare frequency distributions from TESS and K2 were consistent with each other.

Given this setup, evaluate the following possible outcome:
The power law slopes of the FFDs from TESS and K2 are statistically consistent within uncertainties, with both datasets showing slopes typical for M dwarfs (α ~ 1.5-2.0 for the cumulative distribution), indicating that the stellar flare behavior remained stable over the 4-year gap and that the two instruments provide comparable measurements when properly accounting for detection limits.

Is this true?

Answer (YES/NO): NO